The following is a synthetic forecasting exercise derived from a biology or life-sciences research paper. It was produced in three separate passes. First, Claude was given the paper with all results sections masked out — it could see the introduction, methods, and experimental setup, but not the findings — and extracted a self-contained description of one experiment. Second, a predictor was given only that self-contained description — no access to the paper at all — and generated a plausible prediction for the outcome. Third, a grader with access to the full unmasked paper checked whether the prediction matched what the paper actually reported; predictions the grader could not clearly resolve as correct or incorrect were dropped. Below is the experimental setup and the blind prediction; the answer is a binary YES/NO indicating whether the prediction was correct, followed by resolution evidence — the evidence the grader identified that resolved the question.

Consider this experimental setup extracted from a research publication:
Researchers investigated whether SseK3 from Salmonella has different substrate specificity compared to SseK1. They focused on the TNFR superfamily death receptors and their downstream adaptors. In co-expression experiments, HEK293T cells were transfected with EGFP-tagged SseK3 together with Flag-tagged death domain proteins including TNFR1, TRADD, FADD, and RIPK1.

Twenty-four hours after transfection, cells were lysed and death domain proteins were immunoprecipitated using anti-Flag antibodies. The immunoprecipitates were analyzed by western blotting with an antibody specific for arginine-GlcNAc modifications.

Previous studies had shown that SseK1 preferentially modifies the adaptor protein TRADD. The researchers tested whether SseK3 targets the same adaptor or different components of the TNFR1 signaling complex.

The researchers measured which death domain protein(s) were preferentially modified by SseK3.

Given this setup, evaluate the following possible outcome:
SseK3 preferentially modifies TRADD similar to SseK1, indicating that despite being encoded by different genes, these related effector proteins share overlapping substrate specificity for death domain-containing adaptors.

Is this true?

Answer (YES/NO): NO